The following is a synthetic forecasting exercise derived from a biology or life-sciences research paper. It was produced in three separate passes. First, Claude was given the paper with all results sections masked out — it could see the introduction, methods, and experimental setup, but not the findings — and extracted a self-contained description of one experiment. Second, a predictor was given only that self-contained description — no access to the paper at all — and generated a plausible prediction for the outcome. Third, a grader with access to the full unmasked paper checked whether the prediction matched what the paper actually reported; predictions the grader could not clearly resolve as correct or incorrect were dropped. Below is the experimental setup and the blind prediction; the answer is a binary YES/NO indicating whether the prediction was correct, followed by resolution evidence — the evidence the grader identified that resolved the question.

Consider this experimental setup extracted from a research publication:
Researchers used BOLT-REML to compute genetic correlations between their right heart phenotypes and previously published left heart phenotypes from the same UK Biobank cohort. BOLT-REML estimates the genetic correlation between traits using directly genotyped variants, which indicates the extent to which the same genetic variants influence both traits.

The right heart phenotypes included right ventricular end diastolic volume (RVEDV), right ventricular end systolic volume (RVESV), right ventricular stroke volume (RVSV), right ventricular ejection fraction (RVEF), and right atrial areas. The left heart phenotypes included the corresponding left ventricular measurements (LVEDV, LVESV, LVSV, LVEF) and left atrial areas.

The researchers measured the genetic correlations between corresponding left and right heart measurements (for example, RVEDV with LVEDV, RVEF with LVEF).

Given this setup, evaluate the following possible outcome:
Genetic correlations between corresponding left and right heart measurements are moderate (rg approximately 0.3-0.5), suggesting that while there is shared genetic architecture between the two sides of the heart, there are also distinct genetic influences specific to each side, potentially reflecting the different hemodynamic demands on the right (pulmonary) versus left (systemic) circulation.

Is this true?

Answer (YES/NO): NO